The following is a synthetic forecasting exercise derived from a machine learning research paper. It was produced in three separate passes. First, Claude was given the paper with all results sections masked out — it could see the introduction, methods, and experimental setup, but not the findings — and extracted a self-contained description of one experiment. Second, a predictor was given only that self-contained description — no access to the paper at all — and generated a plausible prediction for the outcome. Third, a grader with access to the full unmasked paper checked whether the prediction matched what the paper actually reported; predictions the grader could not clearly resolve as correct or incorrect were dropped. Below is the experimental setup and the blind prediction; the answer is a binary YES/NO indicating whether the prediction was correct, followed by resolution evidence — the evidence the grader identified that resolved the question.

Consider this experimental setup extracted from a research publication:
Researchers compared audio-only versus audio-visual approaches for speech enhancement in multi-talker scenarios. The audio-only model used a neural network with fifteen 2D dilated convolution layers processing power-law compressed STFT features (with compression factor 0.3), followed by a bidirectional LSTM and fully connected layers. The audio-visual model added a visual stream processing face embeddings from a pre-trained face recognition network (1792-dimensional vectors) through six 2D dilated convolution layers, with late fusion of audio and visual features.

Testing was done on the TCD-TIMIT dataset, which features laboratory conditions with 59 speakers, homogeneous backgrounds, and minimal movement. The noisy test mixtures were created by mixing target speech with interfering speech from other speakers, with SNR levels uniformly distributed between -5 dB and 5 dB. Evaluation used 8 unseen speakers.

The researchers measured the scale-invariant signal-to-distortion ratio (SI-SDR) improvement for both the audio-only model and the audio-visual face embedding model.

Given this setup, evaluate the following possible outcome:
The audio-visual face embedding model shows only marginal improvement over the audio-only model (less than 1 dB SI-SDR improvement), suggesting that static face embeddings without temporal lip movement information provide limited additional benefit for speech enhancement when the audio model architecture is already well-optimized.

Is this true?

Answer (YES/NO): NO